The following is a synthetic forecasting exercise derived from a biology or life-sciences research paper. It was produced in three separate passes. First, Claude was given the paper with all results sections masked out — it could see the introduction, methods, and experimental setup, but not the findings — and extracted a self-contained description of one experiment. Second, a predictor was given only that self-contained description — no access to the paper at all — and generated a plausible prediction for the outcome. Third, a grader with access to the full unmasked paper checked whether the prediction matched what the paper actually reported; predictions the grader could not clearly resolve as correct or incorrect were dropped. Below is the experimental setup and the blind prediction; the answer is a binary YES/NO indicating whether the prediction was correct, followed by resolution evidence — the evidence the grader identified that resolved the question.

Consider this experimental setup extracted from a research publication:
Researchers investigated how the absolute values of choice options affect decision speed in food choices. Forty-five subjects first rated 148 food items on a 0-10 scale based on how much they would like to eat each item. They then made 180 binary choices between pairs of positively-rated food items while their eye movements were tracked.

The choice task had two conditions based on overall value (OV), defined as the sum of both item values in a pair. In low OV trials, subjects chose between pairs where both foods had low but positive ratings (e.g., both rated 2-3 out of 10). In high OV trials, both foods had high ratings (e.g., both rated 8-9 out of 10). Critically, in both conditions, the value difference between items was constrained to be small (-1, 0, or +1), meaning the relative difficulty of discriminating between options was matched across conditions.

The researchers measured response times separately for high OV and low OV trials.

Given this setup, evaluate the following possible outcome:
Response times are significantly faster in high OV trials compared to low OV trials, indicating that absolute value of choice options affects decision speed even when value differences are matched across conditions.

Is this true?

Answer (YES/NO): YES